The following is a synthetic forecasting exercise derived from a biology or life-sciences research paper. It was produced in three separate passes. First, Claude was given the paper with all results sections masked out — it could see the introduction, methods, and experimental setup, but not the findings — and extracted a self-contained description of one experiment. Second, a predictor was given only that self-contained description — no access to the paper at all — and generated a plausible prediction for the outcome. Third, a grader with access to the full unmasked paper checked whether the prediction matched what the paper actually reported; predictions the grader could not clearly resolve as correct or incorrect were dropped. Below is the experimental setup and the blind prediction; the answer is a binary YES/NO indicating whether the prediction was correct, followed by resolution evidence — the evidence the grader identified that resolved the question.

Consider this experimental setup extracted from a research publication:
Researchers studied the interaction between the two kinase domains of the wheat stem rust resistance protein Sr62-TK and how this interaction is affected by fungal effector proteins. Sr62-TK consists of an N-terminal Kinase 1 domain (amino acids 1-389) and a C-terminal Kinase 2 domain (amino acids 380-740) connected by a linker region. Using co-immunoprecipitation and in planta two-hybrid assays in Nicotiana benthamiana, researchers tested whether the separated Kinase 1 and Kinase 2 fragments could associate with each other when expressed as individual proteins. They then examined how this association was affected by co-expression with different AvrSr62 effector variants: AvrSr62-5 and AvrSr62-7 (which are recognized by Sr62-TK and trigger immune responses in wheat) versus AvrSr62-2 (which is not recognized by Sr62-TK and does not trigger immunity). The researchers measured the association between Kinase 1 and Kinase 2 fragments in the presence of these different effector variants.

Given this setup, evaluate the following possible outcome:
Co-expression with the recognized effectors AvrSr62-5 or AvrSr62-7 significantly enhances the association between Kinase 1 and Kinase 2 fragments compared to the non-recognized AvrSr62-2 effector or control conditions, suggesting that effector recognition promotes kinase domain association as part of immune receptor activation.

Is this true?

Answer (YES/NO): NO